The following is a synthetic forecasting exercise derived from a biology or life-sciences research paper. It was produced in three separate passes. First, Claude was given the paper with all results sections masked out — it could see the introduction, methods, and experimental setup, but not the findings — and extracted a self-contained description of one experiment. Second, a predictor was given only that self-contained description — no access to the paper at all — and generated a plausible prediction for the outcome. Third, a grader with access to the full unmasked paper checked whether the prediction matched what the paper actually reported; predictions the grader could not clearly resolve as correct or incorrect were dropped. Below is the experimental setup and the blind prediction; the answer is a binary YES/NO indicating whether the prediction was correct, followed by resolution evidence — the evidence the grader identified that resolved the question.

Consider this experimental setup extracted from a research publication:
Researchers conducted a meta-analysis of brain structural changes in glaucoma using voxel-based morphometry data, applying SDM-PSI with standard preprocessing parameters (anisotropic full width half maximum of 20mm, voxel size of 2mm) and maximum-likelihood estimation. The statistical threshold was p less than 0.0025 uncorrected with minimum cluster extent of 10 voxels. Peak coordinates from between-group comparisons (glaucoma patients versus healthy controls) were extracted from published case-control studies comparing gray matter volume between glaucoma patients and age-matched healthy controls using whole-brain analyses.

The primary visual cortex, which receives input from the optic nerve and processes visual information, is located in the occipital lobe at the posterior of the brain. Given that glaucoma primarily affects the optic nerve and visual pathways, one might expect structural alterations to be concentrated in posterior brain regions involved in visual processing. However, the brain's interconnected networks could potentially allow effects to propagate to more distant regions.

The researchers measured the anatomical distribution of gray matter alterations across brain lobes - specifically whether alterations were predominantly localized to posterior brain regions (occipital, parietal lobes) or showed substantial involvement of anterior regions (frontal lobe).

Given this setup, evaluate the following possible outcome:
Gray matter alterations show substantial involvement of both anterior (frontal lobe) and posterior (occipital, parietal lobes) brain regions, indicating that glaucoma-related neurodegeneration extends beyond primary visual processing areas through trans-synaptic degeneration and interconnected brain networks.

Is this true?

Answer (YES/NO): NO